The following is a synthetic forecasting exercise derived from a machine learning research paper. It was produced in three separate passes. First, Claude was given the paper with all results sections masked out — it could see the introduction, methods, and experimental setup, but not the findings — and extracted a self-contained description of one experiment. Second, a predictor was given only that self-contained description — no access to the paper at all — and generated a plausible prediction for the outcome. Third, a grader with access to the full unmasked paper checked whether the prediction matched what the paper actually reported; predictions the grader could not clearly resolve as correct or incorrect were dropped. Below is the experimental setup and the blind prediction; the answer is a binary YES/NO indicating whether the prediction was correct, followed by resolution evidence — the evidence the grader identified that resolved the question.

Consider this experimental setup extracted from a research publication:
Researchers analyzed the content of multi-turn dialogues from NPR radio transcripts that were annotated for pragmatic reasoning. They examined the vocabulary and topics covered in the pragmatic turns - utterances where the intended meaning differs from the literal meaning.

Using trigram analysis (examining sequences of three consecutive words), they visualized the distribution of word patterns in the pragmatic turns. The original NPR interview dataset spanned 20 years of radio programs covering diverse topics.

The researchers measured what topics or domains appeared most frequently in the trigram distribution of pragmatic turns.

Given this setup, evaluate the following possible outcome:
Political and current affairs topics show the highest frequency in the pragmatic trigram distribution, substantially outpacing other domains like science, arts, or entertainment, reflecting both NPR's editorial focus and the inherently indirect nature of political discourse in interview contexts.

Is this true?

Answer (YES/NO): NO